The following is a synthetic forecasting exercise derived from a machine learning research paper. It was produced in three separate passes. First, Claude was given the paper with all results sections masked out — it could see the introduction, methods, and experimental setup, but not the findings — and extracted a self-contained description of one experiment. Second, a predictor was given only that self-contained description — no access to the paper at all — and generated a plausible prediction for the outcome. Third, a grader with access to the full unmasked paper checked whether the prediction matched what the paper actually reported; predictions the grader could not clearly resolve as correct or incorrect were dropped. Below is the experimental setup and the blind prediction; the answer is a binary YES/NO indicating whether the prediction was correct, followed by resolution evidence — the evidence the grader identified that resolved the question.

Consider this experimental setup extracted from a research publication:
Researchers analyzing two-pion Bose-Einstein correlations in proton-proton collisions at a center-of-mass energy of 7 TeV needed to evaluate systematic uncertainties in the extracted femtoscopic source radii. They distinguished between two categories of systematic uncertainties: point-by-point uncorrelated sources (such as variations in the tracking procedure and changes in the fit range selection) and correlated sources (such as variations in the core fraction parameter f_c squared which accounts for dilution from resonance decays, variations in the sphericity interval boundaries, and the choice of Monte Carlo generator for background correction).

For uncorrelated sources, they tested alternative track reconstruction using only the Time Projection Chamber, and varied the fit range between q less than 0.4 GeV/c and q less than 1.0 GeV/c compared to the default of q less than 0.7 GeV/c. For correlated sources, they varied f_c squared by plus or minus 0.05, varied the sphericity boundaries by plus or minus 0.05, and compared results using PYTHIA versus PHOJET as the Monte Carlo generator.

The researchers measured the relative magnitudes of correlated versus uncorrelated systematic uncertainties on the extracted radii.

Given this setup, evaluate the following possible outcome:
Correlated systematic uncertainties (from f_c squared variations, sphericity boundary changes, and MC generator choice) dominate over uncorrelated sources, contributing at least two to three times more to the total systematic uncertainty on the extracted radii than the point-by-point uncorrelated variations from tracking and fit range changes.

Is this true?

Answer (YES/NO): NO